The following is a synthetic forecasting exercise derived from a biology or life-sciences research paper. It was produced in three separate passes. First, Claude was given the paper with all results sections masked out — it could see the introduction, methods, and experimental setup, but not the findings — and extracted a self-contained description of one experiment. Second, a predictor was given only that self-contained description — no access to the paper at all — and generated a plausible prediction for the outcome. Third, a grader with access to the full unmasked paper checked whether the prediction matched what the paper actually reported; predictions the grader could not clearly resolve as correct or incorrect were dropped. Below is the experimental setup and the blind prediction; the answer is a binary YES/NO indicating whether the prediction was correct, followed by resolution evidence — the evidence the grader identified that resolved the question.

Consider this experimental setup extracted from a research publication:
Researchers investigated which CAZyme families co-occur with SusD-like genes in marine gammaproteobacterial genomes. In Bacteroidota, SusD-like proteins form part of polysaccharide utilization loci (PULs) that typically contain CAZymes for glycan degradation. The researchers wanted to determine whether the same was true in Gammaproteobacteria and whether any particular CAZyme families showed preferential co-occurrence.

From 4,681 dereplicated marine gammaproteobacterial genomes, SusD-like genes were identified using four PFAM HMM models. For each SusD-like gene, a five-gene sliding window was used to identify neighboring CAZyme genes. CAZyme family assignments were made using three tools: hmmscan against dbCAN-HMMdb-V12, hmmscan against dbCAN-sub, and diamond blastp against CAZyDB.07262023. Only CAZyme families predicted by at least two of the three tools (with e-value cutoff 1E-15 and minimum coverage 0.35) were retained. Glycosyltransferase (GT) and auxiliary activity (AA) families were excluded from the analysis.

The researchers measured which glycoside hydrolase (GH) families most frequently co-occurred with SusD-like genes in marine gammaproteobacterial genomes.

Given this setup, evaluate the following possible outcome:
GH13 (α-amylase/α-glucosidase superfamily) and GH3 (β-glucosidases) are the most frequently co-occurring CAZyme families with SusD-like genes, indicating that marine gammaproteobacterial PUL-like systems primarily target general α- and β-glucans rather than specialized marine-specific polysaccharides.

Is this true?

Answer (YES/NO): NO